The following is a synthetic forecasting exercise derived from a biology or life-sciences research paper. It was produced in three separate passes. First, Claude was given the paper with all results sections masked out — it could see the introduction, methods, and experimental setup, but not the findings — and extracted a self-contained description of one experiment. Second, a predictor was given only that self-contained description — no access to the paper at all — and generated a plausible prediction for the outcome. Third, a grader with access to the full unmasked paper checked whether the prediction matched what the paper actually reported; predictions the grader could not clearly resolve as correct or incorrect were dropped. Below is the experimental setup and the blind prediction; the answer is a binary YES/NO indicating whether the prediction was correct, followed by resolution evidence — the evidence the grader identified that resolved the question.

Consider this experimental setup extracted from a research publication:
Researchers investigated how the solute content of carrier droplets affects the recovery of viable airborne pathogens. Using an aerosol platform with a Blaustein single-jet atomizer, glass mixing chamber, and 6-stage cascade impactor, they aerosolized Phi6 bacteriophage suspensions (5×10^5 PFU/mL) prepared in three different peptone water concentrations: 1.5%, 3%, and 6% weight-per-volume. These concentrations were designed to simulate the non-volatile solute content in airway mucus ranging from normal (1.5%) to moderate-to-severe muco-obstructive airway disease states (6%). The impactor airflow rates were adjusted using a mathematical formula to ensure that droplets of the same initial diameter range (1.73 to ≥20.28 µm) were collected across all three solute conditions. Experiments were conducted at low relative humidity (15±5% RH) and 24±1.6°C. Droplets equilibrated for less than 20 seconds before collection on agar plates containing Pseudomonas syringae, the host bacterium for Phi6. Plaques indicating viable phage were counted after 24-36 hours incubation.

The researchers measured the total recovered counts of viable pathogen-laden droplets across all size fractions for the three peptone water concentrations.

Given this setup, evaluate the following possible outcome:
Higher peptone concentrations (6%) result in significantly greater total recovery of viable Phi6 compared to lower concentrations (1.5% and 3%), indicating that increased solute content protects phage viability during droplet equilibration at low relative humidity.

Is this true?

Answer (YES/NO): NO